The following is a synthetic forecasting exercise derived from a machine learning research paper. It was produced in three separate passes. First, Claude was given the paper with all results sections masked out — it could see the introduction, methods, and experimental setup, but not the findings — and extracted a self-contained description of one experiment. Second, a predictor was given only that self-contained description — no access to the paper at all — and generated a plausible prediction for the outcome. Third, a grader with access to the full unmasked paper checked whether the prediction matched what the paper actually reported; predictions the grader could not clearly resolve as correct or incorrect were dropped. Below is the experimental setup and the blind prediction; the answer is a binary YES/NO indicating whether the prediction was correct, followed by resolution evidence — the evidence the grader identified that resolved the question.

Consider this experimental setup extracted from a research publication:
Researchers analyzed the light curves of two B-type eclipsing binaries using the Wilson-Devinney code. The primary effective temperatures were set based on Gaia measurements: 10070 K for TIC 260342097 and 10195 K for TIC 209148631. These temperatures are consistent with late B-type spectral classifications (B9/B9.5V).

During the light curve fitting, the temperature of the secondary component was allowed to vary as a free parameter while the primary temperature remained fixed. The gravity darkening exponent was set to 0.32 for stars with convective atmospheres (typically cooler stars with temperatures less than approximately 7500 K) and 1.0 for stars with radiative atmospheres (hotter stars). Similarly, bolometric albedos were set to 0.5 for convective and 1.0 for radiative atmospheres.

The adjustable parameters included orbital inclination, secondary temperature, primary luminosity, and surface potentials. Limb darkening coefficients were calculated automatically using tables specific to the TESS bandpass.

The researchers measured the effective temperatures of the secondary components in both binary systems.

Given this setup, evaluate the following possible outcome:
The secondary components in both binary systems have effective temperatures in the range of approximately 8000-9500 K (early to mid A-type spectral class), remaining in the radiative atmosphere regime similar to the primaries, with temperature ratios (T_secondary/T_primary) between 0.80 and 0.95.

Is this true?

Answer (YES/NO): NO